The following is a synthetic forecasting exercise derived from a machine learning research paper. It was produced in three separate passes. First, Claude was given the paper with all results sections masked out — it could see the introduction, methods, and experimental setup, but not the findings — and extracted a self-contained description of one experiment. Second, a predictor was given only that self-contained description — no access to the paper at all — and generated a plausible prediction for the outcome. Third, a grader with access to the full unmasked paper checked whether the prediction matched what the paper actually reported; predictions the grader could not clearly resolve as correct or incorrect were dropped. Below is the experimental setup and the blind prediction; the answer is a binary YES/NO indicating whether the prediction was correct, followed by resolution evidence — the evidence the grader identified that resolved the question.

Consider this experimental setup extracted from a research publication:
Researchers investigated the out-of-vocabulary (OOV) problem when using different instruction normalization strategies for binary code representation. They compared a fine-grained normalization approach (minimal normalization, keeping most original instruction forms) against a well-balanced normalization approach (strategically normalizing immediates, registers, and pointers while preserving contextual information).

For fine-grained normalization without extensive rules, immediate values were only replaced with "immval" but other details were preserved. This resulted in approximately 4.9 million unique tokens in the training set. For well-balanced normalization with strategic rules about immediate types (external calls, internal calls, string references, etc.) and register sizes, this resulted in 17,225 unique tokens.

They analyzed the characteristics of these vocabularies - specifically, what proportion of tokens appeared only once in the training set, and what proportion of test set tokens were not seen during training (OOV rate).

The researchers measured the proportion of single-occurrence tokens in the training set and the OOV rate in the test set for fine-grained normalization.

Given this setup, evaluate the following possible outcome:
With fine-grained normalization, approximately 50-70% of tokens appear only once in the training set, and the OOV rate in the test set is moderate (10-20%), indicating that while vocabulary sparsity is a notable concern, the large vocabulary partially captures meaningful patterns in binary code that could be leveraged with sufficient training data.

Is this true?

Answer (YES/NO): NO